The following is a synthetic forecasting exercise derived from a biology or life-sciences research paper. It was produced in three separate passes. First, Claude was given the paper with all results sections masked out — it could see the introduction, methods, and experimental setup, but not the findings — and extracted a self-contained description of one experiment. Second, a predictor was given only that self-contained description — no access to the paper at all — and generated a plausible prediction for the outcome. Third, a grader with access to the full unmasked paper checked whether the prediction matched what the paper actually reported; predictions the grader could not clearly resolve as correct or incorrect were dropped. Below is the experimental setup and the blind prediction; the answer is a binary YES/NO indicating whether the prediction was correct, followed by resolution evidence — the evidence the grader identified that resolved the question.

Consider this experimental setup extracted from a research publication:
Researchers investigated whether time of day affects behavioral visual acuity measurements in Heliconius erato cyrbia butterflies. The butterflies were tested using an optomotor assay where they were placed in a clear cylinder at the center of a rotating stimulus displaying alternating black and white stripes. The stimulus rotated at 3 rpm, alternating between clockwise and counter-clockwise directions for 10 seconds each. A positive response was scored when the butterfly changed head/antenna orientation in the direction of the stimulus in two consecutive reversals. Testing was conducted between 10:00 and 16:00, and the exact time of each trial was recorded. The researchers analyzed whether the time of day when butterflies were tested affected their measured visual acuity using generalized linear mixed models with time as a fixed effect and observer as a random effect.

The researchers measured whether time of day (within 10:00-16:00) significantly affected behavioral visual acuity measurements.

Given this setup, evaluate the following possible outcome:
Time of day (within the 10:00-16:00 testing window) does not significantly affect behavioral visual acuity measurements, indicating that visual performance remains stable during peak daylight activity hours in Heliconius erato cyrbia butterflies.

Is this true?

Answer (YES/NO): YES